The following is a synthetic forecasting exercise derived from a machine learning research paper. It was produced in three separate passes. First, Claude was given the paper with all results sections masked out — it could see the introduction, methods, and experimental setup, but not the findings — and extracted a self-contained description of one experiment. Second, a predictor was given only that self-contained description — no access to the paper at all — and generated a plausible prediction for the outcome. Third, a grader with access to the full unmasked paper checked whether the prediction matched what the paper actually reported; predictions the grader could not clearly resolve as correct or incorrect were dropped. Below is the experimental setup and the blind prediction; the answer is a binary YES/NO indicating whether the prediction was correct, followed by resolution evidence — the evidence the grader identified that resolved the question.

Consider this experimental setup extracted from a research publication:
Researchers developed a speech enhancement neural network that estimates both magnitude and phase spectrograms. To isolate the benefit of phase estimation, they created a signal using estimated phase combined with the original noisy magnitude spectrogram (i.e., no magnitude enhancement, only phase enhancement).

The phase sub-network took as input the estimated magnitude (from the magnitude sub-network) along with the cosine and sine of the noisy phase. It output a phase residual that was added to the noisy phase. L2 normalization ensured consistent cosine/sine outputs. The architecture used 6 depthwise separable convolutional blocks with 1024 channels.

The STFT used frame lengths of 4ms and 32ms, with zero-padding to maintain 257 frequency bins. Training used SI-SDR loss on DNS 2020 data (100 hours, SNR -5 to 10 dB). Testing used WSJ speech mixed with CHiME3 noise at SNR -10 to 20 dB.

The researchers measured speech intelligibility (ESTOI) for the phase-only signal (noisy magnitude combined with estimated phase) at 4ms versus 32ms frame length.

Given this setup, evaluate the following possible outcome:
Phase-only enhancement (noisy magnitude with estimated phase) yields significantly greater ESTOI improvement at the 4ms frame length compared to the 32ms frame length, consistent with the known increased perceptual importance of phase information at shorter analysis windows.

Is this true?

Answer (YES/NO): YES